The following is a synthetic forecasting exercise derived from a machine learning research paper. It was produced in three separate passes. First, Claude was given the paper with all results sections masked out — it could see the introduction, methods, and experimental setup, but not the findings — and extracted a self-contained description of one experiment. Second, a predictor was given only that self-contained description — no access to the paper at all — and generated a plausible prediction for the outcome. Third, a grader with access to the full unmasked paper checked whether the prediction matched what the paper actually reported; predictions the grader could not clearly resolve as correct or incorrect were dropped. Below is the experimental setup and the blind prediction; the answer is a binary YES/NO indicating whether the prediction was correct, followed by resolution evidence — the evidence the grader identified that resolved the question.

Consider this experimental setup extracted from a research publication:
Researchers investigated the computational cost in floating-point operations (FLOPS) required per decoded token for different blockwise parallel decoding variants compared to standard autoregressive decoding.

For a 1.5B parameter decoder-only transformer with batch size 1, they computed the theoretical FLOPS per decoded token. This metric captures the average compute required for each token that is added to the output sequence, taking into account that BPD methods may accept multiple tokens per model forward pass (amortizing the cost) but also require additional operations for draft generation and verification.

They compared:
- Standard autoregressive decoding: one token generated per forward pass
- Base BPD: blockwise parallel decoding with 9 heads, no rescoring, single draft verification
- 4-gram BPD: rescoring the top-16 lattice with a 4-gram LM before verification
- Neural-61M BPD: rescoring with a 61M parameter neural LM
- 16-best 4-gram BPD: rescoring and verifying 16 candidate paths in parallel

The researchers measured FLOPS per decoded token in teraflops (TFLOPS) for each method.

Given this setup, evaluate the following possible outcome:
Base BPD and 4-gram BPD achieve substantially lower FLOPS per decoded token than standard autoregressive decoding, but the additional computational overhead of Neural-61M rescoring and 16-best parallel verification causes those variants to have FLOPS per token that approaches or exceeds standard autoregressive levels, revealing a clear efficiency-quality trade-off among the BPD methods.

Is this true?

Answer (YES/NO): NO